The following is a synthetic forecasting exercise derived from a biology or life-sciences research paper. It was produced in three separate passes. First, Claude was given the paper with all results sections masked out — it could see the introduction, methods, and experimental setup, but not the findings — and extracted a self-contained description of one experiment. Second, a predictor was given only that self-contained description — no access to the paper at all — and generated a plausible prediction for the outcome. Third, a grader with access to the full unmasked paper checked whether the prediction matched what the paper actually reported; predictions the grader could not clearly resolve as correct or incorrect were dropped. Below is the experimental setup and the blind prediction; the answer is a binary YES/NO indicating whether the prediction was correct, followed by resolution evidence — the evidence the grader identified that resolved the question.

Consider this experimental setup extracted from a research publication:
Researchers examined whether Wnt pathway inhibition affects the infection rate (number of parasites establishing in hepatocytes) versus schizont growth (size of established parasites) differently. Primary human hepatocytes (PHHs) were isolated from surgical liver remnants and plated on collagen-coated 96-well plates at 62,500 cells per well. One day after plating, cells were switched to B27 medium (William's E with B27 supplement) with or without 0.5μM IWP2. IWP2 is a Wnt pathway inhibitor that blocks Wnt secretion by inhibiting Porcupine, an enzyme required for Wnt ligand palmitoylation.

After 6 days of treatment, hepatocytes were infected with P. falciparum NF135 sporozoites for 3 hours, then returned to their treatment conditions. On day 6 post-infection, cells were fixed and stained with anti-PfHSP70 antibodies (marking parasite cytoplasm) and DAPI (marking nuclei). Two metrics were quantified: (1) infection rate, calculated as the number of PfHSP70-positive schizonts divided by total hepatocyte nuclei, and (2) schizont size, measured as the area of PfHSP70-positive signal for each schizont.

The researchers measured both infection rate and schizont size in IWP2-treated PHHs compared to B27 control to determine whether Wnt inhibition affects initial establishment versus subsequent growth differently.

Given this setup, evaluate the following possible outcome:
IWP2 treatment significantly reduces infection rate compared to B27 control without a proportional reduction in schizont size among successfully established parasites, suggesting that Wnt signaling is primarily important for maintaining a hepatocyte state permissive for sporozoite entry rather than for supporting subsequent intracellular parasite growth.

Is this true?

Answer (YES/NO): NO